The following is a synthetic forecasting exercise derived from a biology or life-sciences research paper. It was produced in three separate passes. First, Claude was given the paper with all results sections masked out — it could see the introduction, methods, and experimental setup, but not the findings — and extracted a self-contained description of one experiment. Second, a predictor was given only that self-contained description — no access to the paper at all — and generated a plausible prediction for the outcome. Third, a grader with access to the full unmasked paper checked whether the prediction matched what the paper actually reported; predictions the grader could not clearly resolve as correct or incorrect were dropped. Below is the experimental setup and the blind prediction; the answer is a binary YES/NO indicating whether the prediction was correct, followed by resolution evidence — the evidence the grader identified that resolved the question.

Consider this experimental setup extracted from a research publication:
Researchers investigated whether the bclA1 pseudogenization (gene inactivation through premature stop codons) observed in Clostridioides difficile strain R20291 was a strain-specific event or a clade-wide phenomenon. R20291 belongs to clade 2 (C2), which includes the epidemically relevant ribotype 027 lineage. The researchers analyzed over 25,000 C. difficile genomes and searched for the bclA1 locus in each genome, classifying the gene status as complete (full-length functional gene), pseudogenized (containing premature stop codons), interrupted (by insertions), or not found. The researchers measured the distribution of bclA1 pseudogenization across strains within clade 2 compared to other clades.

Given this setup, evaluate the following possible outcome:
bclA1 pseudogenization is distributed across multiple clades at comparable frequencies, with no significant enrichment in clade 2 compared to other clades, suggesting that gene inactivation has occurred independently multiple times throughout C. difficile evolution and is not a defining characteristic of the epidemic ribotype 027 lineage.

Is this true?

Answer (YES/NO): NO